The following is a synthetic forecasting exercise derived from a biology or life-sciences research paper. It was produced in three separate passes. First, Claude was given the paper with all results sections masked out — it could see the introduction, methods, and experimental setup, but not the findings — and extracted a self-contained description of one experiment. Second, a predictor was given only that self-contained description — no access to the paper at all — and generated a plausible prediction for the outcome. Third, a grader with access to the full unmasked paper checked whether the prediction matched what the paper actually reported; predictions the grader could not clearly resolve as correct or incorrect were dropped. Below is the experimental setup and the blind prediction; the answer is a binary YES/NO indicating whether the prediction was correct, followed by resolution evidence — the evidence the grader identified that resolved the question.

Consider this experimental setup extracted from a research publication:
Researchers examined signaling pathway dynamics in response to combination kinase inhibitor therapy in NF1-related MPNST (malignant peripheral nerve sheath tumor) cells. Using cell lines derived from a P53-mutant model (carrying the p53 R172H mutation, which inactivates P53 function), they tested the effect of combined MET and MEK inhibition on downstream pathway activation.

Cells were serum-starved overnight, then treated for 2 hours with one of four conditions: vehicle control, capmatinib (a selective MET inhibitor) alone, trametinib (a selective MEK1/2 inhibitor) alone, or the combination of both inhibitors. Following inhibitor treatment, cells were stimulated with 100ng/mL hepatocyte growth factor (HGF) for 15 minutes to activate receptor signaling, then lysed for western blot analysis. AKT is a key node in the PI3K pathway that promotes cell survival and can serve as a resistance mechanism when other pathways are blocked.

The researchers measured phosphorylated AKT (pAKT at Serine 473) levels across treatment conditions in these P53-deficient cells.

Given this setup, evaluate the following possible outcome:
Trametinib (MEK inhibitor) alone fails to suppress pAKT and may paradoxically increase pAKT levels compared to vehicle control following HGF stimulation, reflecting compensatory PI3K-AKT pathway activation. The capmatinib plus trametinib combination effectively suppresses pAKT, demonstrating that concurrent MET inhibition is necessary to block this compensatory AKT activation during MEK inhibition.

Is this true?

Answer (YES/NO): NO